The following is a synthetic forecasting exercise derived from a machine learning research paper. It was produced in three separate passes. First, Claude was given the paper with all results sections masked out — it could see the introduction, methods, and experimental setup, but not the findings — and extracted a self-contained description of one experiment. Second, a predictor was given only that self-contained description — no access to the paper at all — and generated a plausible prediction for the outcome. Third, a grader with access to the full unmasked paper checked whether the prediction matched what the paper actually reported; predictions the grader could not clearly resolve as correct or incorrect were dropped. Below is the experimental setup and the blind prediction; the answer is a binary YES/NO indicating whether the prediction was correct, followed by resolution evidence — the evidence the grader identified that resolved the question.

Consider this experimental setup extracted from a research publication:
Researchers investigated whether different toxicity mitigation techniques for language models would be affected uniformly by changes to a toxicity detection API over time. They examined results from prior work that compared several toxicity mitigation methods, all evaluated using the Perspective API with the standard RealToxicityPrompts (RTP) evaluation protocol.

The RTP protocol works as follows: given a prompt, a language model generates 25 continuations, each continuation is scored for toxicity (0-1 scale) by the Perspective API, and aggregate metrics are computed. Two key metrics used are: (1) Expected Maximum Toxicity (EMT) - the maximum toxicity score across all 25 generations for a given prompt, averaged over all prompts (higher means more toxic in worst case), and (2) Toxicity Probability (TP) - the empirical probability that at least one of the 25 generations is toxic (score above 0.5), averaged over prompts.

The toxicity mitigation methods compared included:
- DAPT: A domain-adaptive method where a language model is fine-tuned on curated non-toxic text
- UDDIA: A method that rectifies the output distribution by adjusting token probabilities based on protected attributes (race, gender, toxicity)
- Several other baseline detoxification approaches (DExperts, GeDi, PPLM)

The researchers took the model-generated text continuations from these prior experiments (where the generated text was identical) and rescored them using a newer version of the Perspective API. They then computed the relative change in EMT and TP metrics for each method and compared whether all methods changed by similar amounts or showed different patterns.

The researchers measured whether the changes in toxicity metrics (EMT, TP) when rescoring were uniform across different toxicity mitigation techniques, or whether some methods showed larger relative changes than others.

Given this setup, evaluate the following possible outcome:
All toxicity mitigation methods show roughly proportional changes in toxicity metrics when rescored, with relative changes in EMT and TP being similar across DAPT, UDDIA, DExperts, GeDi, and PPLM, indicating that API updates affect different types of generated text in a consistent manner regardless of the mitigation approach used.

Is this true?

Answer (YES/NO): NO